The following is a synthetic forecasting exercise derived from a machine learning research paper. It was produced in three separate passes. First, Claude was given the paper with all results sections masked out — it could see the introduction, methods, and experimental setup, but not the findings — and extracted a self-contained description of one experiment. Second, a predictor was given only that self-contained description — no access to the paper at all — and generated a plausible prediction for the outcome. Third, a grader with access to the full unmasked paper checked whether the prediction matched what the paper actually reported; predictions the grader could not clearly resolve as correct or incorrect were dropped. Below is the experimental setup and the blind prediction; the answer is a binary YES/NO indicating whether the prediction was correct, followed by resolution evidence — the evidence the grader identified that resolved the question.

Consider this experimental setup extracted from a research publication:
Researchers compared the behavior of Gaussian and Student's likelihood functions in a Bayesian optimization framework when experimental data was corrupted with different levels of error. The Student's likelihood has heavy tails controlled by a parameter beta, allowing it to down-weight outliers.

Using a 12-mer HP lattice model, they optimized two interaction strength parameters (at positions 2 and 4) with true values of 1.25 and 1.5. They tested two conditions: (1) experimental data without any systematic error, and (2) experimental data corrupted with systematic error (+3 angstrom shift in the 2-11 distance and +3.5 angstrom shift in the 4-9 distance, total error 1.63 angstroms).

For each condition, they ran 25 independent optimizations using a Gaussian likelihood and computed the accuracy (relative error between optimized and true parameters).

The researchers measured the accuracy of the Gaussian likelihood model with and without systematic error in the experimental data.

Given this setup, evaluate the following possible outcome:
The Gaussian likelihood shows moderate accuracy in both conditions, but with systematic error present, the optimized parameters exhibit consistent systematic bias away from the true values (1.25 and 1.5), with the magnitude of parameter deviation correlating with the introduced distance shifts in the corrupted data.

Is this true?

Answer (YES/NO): NO